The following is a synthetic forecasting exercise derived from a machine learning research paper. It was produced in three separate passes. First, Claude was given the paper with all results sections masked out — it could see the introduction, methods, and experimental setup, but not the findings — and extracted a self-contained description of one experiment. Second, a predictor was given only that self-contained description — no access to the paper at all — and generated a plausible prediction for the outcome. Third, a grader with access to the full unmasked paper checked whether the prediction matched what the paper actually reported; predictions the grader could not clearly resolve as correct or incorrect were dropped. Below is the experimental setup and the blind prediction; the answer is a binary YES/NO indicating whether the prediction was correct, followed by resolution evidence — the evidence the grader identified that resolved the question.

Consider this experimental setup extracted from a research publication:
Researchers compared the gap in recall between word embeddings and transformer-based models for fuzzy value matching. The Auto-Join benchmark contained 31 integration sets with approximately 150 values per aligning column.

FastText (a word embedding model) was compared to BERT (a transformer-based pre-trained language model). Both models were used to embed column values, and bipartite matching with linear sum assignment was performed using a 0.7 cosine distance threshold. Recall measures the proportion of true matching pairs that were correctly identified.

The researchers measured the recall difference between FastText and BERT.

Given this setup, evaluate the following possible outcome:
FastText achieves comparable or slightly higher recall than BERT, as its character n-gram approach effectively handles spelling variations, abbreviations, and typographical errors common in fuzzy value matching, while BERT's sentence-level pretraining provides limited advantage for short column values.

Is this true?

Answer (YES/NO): NO